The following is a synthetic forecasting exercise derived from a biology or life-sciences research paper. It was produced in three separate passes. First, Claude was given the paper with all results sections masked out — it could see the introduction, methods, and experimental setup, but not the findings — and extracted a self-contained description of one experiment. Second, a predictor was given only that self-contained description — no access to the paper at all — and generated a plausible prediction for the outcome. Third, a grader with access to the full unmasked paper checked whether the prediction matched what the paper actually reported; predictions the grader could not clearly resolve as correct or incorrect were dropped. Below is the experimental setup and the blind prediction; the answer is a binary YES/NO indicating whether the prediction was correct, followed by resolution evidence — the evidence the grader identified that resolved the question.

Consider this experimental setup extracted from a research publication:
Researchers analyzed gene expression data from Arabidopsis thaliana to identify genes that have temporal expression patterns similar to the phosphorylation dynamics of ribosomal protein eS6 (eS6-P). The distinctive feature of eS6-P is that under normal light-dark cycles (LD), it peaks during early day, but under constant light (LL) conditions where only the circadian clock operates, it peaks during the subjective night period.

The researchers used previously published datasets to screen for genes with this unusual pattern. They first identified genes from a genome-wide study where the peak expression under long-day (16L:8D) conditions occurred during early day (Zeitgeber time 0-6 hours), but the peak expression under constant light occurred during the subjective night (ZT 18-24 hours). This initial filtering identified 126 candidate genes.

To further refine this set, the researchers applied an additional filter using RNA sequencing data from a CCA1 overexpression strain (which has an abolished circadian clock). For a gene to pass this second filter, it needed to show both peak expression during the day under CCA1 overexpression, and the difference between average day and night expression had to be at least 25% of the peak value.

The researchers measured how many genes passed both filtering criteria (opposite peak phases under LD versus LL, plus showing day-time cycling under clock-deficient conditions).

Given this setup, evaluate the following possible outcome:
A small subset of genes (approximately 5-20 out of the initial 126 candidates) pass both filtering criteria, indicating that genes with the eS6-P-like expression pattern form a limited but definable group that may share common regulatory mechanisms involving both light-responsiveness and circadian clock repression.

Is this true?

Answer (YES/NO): NO